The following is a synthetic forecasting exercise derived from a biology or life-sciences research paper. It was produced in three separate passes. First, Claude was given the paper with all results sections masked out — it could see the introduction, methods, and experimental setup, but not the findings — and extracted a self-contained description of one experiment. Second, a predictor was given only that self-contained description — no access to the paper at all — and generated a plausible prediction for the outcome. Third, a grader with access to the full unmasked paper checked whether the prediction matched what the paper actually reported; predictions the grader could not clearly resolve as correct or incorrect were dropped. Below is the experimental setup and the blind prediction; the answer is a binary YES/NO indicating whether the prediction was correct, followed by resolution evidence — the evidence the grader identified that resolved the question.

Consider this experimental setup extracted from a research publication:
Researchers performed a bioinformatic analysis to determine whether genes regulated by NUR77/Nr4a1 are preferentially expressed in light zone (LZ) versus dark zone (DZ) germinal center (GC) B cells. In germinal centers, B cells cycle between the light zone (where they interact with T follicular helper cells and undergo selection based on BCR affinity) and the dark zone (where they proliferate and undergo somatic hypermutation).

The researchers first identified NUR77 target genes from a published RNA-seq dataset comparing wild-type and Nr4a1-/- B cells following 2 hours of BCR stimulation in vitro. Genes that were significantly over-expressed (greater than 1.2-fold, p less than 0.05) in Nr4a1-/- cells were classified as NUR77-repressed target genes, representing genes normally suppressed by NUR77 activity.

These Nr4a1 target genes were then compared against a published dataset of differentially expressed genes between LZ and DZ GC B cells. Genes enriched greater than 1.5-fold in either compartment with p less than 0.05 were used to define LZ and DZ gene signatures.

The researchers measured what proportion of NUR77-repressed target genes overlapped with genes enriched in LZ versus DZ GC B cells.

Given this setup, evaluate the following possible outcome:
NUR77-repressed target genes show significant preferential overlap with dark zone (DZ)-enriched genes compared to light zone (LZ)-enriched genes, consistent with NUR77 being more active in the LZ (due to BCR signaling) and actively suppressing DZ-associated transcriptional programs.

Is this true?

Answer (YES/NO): NO